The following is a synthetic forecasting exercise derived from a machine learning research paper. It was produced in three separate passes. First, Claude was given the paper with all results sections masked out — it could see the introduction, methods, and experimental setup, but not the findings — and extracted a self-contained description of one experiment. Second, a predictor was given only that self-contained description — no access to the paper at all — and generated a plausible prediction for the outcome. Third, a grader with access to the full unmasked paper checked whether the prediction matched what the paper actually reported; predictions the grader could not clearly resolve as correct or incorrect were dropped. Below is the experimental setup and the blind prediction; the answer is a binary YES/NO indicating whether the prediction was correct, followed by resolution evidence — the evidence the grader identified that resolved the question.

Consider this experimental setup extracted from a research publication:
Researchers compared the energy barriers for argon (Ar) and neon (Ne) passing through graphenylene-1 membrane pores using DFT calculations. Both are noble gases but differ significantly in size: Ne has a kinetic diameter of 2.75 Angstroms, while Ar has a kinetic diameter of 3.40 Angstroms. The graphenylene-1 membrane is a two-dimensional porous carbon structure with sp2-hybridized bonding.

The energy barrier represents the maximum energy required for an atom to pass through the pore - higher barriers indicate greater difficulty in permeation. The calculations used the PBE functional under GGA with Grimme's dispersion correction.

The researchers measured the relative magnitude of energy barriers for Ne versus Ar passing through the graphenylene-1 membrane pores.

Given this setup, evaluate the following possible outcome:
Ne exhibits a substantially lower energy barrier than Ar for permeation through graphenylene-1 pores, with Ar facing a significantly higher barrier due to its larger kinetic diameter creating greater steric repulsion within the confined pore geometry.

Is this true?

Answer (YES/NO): YES